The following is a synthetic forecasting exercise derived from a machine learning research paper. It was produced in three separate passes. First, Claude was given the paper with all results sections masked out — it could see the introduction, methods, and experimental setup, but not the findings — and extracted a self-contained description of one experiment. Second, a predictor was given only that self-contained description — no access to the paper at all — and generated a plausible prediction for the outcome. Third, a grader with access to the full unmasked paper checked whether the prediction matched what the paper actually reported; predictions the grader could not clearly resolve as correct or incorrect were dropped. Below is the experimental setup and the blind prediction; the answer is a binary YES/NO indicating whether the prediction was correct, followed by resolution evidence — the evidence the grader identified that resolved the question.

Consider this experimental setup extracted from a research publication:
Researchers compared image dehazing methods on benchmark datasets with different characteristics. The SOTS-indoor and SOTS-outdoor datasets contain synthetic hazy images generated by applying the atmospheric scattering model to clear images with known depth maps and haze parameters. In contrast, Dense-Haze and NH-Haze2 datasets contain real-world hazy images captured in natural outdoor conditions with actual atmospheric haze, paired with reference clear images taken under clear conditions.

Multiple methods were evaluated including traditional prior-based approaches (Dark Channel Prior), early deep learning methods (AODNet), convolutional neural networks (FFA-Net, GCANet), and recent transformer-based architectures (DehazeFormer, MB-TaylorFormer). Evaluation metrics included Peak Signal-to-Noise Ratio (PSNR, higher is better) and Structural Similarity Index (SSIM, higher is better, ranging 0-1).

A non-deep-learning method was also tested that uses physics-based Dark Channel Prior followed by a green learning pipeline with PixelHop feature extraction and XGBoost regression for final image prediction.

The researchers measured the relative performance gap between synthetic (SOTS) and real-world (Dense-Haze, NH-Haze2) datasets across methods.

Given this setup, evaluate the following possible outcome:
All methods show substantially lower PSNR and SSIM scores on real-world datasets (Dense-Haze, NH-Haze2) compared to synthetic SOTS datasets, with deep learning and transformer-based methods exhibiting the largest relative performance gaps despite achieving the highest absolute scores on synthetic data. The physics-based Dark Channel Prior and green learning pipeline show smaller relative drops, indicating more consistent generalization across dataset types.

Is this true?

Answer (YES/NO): NO